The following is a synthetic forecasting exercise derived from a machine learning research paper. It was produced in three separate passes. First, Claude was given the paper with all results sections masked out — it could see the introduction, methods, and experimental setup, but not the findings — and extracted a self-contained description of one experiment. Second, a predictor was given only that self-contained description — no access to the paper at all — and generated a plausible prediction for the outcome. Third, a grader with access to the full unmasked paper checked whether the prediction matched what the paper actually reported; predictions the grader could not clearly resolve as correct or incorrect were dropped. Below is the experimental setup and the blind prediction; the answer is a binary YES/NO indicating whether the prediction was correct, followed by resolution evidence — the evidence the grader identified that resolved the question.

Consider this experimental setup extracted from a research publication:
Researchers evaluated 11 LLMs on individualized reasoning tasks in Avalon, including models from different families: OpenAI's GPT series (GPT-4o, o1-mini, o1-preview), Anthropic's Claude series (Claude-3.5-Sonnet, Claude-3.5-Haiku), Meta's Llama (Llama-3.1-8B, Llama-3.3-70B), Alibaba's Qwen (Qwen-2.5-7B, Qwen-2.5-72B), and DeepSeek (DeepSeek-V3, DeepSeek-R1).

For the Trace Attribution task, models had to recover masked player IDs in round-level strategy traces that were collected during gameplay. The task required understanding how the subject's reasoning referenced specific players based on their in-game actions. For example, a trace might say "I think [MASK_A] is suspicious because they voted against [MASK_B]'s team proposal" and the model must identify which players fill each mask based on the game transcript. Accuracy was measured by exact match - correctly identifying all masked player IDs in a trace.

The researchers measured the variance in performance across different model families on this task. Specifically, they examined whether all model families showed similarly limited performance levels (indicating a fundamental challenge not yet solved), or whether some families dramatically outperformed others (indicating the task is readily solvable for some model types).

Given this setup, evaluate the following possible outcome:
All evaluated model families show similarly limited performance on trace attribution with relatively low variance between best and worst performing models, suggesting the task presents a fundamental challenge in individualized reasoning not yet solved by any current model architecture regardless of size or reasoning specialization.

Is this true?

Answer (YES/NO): NO